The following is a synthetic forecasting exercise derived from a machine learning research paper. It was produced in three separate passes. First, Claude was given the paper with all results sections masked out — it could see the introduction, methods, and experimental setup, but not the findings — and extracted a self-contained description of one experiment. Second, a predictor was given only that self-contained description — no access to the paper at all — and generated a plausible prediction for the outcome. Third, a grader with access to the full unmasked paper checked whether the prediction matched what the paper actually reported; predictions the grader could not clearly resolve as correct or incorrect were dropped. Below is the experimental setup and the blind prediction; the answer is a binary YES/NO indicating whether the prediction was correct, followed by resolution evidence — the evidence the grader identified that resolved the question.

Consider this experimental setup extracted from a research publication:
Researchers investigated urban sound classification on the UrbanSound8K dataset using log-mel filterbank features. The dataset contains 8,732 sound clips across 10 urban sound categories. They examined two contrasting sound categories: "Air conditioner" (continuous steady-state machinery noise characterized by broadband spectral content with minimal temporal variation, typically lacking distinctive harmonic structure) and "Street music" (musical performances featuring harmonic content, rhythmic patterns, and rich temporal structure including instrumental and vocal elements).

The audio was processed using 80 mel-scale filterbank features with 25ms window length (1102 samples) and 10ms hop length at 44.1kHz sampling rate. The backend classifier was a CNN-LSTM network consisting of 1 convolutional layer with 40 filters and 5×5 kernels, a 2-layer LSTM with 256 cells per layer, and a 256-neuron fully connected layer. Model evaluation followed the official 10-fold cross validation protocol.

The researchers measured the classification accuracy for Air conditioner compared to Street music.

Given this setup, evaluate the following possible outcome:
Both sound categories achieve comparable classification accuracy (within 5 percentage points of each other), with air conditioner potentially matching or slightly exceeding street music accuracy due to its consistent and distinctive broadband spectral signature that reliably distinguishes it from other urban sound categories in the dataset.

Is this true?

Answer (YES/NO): NO